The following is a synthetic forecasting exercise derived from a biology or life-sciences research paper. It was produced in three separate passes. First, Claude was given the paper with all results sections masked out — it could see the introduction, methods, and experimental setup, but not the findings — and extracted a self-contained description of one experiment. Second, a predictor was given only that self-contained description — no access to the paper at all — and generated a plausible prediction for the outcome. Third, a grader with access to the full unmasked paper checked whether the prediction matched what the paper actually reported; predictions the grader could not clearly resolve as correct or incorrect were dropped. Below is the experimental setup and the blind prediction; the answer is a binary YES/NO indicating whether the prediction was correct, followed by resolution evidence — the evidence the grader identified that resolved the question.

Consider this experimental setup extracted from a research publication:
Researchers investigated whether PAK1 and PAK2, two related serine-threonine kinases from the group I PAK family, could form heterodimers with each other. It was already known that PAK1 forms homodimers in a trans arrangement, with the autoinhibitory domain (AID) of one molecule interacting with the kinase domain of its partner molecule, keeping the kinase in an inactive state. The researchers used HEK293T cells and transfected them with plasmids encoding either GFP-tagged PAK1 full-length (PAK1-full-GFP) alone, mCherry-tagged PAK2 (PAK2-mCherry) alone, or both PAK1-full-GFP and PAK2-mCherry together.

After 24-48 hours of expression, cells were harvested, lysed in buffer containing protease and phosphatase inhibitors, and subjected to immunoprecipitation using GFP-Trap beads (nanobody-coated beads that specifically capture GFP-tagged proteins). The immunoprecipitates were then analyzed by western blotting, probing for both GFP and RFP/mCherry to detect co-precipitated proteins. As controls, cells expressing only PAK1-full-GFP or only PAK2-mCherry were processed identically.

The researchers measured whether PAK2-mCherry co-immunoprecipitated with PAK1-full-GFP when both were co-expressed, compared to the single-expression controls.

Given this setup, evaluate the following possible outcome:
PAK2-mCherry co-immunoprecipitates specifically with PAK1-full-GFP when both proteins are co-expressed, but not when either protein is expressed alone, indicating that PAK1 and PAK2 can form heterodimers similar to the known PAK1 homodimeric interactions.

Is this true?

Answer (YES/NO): YES